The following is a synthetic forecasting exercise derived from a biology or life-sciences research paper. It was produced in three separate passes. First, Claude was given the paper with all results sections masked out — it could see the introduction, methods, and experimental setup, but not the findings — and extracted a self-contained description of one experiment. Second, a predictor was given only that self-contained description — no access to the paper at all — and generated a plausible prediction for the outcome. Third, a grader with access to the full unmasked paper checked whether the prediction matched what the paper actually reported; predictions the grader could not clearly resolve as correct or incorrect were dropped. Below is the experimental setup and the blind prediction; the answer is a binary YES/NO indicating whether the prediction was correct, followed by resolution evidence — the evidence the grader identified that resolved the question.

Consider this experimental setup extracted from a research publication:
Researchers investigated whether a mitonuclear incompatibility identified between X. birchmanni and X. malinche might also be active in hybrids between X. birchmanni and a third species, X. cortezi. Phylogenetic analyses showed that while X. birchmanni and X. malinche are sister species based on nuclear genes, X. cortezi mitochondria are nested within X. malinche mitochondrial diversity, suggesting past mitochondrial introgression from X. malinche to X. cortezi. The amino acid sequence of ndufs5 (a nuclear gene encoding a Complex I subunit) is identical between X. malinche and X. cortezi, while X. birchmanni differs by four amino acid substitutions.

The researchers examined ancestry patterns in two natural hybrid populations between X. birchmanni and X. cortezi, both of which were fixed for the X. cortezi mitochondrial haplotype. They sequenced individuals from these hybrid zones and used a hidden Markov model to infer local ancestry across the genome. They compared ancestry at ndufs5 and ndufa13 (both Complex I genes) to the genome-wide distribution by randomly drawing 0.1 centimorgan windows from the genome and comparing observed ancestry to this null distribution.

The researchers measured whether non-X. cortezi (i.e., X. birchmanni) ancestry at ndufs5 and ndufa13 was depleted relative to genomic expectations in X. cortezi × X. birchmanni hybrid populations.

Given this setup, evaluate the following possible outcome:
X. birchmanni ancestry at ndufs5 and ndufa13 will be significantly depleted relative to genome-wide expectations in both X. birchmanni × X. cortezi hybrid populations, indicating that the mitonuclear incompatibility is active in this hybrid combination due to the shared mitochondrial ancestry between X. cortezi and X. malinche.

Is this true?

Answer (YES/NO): YES